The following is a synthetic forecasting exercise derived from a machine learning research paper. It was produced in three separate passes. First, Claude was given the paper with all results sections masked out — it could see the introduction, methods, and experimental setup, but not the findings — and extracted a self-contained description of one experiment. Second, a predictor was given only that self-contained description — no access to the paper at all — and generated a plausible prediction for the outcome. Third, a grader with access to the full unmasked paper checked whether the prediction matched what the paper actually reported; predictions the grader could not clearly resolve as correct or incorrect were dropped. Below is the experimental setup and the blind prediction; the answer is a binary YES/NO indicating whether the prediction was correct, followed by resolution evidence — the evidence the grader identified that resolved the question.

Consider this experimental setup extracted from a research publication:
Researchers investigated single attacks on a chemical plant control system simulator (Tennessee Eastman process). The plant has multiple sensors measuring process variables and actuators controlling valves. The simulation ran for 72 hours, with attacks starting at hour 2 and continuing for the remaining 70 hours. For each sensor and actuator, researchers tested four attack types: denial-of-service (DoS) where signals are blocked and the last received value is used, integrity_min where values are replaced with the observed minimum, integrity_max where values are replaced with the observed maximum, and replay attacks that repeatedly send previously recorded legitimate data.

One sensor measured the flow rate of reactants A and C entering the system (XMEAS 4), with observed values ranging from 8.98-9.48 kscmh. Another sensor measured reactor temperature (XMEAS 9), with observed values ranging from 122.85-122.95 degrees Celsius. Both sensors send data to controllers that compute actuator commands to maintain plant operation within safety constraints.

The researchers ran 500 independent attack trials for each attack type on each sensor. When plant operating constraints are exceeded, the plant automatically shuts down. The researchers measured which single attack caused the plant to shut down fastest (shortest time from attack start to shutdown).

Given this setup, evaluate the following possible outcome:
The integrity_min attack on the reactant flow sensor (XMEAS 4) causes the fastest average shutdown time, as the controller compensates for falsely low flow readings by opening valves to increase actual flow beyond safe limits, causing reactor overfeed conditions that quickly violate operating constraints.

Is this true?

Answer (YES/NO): YES